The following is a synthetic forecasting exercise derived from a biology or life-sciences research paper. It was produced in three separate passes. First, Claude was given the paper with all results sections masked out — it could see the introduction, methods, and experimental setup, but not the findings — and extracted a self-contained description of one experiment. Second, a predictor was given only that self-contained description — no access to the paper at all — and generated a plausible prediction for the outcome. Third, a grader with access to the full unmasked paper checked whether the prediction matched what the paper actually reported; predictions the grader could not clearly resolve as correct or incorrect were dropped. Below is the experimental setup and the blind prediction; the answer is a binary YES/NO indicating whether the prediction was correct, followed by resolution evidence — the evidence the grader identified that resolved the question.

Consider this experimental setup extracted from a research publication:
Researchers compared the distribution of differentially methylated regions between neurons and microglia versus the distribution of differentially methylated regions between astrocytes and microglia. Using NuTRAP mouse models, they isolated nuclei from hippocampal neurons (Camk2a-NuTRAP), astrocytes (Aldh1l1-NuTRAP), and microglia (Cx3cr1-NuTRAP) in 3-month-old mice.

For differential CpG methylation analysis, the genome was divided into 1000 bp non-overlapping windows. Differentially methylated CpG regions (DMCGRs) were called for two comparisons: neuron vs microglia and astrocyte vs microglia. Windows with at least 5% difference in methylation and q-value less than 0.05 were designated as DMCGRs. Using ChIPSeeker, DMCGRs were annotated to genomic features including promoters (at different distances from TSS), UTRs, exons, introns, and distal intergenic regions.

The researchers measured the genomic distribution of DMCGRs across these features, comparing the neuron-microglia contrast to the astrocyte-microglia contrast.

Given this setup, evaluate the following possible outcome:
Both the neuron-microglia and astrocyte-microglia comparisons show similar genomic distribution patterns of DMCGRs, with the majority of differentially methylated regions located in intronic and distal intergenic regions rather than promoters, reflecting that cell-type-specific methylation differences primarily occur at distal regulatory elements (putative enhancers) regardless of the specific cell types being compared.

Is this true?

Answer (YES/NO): NO